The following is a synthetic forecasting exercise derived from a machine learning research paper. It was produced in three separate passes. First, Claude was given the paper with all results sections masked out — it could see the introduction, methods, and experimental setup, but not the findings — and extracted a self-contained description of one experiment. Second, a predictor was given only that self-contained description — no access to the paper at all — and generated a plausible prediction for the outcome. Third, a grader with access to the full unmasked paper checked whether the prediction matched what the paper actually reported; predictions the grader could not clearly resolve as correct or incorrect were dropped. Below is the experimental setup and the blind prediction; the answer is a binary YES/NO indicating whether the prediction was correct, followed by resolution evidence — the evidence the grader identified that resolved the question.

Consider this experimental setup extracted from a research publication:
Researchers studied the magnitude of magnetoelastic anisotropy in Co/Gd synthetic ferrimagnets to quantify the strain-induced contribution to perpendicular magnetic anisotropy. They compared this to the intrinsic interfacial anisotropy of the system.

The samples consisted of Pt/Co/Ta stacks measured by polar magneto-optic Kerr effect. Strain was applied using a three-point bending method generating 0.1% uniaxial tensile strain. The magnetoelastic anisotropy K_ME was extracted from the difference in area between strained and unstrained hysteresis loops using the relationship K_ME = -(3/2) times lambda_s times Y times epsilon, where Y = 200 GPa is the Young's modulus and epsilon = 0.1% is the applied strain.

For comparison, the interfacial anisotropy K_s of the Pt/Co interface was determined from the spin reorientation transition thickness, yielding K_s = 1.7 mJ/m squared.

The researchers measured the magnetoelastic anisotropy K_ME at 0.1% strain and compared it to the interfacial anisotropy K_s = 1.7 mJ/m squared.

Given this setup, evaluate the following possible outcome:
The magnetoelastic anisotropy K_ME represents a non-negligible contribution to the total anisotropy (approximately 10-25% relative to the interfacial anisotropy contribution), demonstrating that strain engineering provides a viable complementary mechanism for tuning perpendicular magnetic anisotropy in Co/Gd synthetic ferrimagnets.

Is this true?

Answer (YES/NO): NO